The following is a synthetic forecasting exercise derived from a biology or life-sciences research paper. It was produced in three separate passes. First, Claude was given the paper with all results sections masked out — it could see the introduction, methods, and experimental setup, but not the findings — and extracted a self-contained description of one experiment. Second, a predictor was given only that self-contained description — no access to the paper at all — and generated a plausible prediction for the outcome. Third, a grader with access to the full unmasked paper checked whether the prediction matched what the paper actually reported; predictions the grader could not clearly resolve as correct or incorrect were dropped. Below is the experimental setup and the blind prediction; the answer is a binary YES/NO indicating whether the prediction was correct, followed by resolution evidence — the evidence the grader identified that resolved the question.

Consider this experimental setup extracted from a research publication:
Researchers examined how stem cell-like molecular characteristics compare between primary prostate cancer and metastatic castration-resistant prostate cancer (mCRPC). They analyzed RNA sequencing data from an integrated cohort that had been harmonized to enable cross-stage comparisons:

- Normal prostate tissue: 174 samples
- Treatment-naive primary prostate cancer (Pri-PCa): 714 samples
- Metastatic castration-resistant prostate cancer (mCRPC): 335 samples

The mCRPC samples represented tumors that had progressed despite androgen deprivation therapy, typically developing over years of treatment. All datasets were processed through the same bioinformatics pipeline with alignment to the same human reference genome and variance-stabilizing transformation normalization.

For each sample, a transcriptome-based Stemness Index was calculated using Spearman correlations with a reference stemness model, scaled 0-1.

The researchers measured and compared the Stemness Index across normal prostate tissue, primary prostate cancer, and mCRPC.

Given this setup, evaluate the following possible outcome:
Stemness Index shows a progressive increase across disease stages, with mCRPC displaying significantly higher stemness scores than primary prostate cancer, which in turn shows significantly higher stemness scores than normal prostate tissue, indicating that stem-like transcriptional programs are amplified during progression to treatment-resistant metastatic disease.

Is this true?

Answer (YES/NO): YES